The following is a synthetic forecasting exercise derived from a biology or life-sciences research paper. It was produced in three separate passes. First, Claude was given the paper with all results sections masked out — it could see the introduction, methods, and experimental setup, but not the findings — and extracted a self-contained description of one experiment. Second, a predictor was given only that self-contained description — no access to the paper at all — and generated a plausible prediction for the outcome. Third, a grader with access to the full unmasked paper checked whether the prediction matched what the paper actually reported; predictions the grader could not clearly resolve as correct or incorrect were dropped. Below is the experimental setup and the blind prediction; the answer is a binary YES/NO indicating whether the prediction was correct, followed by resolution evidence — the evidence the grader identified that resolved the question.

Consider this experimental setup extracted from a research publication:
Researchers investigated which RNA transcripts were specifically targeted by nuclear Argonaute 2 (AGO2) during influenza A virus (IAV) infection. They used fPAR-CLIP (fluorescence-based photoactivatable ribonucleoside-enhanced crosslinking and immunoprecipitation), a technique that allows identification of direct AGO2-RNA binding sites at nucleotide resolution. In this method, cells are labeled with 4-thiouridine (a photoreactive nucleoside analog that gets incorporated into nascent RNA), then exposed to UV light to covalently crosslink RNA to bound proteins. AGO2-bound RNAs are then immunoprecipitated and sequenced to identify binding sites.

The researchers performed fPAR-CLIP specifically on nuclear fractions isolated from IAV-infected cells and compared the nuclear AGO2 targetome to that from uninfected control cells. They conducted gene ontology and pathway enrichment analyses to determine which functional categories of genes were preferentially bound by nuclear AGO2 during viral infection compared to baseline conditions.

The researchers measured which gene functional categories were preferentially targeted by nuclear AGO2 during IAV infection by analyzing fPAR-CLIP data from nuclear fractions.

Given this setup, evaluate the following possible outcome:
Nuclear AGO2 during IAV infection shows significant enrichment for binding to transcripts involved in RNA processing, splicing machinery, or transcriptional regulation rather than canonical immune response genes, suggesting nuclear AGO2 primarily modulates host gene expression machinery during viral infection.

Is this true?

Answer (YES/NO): NO